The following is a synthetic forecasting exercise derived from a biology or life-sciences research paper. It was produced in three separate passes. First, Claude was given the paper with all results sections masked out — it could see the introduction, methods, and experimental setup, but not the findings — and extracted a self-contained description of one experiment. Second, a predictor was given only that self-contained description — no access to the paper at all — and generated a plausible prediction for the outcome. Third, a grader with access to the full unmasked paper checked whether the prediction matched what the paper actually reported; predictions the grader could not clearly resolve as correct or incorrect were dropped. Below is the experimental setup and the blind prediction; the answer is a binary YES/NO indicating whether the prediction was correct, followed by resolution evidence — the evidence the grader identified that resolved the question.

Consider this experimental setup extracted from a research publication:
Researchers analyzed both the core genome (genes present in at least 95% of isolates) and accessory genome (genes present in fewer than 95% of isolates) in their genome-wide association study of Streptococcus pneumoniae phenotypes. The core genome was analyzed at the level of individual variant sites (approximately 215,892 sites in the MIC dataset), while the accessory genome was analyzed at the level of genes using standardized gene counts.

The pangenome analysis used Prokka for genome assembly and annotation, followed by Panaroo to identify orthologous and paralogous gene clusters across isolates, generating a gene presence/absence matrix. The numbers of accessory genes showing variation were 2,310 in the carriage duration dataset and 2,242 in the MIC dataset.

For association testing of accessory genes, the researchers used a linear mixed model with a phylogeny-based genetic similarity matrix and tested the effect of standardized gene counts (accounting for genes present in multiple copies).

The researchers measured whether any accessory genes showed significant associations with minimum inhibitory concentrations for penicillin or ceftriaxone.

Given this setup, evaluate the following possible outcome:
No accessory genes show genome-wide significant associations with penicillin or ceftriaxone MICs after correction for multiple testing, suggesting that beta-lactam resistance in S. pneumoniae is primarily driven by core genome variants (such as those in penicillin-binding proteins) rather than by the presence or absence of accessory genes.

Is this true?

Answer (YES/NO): NO